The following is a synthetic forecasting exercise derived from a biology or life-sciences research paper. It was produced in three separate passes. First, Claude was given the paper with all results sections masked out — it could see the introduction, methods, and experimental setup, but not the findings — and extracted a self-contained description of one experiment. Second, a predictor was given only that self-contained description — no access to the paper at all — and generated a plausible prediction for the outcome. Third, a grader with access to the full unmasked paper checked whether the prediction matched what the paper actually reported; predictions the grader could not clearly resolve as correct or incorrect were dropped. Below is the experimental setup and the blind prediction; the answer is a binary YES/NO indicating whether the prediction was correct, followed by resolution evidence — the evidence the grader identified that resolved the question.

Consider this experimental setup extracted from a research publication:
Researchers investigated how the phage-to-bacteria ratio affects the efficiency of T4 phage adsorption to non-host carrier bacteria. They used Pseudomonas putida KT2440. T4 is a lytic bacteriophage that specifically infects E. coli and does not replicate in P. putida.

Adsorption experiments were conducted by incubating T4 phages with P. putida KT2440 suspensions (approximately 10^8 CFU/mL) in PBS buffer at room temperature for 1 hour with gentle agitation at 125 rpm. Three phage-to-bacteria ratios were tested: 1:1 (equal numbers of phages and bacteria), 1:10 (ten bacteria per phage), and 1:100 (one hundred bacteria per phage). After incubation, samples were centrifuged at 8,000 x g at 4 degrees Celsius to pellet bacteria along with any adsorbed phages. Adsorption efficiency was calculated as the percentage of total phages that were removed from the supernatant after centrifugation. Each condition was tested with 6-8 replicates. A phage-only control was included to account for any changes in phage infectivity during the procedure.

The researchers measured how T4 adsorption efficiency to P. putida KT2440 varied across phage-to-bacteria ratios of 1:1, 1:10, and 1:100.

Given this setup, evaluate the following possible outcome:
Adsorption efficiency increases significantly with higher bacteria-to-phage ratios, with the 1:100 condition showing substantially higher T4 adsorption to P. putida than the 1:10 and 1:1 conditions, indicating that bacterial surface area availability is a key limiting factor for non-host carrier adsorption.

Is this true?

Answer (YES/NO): NO